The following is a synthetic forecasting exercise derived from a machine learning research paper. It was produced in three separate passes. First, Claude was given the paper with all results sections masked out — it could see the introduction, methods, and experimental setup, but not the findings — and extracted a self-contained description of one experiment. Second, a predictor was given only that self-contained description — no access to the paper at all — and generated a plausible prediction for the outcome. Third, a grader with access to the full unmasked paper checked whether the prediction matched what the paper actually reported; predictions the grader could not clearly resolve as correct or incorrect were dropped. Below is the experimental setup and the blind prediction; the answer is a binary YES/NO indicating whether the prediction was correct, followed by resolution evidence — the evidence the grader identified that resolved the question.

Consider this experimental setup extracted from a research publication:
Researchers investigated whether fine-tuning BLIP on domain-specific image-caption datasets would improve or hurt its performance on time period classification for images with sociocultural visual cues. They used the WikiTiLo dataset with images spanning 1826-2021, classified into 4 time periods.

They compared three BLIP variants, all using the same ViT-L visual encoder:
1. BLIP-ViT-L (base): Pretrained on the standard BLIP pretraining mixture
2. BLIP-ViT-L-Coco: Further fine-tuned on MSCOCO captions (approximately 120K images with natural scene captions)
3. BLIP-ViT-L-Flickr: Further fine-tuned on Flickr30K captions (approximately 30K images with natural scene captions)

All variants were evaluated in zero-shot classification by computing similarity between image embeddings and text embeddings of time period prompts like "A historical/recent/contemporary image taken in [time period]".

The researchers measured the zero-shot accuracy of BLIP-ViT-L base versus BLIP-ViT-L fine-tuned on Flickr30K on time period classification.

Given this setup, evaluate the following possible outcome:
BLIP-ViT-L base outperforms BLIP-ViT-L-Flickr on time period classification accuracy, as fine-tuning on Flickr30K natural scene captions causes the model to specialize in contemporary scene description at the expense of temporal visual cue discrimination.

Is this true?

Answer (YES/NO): NO